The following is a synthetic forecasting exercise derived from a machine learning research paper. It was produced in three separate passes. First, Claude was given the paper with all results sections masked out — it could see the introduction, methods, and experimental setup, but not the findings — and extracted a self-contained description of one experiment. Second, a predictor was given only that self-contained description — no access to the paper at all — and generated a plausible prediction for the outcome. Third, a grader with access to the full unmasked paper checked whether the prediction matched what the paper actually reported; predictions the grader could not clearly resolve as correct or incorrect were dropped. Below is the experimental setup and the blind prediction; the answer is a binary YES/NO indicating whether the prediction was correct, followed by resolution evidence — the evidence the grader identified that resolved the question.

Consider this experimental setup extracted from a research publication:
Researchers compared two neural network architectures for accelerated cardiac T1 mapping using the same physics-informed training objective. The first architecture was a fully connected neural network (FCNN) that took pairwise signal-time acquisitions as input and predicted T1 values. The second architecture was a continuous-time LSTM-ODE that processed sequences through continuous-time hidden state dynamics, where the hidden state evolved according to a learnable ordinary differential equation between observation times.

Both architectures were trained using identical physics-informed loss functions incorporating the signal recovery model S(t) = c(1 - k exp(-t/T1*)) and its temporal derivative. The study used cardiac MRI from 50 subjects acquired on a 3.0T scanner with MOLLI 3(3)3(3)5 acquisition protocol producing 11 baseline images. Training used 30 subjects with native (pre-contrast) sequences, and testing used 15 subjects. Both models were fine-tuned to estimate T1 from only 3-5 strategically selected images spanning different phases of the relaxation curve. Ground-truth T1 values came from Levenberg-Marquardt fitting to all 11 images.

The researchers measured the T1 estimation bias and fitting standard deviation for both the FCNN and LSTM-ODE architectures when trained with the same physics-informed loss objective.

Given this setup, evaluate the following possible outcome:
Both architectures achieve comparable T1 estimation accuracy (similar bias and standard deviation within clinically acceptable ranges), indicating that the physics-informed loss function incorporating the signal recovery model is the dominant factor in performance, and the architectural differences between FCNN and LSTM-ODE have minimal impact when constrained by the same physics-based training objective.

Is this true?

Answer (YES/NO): NO